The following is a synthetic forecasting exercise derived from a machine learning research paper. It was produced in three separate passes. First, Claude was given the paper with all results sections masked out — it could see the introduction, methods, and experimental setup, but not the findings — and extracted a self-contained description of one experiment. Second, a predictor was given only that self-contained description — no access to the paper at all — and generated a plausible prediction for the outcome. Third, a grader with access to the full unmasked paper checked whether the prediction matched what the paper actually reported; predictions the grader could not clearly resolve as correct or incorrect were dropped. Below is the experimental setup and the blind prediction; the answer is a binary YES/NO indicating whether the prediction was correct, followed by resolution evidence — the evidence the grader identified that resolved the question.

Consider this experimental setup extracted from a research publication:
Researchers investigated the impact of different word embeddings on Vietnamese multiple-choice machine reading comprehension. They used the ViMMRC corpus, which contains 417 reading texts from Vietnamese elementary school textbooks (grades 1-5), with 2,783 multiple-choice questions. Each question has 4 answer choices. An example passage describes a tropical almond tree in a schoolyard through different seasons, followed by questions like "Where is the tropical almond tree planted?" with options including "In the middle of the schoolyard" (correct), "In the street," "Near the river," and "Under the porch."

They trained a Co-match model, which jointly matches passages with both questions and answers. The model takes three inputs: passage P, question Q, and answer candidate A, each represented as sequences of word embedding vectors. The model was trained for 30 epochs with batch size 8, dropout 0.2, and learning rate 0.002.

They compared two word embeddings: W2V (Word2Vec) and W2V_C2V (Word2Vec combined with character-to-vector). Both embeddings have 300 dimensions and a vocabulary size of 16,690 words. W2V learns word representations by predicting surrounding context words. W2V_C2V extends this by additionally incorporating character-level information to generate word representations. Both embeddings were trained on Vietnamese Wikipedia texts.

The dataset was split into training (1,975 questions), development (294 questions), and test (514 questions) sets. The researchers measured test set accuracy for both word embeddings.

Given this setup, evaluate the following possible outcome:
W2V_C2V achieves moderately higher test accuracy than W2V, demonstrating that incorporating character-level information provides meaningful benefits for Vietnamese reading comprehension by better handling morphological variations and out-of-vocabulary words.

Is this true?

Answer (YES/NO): NO